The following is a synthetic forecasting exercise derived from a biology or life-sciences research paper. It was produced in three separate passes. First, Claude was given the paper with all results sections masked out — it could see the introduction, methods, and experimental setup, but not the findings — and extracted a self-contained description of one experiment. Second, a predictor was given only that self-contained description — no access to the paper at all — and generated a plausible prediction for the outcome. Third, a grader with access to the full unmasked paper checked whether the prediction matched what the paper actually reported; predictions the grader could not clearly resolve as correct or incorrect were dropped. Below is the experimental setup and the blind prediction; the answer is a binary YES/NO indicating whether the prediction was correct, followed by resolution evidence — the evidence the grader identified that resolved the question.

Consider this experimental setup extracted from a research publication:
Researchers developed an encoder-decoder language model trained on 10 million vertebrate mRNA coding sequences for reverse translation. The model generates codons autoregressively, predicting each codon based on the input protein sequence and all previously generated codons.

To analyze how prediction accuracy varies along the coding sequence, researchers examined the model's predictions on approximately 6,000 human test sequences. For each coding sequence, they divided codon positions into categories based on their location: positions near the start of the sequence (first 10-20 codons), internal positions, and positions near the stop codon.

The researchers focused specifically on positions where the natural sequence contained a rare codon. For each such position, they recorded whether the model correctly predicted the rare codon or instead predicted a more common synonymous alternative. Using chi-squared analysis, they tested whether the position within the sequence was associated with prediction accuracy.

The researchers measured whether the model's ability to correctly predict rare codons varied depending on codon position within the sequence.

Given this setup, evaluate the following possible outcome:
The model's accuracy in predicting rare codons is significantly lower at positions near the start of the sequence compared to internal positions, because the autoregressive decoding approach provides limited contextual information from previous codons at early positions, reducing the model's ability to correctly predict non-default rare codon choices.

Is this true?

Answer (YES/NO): NO